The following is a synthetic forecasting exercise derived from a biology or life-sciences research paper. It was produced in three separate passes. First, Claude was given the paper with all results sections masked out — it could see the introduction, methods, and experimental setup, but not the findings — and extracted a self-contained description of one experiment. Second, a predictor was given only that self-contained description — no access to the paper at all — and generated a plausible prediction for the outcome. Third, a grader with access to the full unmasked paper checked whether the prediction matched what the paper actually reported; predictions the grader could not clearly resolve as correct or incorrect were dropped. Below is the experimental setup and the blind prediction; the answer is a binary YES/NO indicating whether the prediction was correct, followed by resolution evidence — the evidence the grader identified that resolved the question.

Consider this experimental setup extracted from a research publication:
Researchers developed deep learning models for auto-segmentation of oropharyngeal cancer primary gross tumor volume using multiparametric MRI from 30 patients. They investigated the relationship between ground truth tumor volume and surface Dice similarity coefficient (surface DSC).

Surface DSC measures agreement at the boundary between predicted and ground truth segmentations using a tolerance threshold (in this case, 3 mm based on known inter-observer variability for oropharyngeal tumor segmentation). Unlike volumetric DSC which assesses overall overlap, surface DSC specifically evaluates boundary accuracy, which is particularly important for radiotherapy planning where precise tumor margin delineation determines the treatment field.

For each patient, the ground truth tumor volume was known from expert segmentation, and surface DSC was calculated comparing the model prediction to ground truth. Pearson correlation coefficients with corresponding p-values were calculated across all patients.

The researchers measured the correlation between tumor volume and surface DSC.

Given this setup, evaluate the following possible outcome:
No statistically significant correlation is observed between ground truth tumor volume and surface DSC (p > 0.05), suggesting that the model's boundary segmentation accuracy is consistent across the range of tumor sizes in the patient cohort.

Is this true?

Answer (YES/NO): NO